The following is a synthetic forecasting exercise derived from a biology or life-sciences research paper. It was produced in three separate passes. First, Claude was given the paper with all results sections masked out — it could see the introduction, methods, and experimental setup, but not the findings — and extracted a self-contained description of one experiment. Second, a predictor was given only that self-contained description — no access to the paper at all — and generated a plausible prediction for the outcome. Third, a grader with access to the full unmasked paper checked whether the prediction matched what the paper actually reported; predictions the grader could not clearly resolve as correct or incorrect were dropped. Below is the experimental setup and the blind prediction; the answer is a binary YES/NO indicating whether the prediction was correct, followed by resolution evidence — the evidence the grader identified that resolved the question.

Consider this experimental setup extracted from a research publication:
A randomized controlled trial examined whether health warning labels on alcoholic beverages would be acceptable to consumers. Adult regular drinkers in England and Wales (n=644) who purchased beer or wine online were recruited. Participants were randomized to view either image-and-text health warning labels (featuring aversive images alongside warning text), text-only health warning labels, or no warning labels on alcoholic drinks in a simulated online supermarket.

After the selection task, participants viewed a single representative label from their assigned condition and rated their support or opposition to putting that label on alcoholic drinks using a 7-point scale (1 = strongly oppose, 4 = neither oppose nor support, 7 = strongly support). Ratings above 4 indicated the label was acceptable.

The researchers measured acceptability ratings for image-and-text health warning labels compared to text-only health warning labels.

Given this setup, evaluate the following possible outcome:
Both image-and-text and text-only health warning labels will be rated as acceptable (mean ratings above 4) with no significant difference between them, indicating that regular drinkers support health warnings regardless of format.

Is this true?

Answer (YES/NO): NO